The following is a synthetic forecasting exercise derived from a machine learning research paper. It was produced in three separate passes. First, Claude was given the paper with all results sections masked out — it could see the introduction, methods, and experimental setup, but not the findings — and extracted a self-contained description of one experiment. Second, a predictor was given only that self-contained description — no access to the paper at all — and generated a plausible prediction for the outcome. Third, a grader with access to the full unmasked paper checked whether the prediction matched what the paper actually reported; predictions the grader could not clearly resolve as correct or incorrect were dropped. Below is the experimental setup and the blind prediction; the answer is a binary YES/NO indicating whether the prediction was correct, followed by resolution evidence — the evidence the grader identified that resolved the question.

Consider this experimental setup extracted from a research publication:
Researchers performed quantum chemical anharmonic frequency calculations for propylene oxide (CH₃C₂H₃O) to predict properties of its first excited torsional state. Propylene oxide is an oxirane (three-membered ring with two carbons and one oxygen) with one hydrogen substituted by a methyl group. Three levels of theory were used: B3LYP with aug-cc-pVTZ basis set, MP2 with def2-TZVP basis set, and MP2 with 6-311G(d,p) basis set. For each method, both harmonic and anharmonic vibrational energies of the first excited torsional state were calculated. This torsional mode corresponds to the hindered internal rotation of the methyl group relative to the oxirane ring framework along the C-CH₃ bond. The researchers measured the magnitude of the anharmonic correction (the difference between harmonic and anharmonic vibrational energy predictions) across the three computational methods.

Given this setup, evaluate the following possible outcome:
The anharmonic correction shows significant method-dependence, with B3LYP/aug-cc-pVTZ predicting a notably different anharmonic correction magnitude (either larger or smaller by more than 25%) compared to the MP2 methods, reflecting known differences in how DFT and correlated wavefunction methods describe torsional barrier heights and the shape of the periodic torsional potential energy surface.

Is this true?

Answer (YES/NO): NO